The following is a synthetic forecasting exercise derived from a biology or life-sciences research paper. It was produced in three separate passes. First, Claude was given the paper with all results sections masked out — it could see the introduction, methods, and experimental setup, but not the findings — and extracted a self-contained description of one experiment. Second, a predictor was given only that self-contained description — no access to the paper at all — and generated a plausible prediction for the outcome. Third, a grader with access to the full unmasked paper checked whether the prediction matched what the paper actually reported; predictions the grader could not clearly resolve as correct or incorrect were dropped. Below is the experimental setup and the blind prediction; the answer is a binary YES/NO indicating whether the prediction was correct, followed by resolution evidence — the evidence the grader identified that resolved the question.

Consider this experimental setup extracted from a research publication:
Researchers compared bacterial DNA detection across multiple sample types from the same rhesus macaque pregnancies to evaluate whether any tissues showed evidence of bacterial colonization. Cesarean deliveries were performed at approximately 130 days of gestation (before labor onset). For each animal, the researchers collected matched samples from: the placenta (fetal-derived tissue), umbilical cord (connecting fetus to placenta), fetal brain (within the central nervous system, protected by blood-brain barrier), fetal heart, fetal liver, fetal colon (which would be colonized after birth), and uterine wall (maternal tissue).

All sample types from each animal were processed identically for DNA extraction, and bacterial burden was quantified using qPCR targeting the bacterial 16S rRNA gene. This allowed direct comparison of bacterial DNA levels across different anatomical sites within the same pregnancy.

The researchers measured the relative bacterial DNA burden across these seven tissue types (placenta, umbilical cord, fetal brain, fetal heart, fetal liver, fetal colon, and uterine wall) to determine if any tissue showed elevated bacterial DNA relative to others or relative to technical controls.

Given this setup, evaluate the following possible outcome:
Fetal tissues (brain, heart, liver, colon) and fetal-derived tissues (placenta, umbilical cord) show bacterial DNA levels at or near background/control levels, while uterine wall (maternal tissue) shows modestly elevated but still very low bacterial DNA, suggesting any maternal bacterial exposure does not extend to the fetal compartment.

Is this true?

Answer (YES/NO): YES